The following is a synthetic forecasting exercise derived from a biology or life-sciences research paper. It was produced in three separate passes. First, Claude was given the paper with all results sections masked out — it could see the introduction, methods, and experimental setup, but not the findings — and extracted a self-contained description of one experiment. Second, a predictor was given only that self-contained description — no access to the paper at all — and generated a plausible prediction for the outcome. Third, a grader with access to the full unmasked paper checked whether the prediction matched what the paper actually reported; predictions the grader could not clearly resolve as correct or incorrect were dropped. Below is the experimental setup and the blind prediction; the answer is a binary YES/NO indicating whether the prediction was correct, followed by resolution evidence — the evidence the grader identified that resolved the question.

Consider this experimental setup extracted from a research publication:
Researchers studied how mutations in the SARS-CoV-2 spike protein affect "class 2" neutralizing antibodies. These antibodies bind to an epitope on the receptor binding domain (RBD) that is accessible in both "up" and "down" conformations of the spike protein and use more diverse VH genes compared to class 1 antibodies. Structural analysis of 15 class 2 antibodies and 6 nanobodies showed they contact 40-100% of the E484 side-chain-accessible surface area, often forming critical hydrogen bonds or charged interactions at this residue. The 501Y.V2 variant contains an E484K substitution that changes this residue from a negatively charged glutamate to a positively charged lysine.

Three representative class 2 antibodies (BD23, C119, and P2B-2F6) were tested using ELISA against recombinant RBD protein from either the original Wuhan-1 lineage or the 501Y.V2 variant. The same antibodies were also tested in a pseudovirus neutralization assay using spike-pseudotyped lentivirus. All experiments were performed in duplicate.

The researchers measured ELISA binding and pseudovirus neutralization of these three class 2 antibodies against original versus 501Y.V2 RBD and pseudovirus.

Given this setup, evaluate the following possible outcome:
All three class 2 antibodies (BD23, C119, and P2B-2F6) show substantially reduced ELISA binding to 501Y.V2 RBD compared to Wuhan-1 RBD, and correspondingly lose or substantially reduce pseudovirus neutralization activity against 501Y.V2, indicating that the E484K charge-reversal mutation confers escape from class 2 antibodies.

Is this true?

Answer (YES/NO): YES